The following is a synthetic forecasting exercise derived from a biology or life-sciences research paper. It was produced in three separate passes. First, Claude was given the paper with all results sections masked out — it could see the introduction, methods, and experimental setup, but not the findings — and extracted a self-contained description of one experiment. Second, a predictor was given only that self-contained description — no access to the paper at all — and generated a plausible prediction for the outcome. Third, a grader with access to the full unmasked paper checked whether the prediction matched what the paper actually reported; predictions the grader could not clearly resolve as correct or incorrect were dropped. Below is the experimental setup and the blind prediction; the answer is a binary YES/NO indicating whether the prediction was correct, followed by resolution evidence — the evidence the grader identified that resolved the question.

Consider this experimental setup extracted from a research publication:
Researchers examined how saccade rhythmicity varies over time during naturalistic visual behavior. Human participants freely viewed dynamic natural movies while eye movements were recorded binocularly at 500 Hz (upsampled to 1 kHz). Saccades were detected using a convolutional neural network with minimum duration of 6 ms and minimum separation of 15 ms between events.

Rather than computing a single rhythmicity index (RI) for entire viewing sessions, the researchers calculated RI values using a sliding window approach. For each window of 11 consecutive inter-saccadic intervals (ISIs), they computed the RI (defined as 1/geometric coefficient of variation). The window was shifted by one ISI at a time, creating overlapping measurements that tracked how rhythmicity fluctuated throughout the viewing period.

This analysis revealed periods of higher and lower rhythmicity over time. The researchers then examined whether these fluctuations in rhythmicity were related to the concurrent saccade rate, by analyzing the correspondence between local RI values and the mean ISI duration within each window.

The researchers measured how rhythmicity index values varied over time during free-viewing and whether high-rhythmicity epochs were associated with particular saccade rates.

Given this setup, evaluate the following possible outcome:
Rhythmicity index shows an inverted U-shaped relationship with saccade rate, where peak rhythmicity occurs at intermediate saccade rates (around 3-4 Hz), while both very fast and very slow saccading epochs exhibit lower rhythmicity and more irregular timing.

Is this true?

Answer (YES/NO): NO